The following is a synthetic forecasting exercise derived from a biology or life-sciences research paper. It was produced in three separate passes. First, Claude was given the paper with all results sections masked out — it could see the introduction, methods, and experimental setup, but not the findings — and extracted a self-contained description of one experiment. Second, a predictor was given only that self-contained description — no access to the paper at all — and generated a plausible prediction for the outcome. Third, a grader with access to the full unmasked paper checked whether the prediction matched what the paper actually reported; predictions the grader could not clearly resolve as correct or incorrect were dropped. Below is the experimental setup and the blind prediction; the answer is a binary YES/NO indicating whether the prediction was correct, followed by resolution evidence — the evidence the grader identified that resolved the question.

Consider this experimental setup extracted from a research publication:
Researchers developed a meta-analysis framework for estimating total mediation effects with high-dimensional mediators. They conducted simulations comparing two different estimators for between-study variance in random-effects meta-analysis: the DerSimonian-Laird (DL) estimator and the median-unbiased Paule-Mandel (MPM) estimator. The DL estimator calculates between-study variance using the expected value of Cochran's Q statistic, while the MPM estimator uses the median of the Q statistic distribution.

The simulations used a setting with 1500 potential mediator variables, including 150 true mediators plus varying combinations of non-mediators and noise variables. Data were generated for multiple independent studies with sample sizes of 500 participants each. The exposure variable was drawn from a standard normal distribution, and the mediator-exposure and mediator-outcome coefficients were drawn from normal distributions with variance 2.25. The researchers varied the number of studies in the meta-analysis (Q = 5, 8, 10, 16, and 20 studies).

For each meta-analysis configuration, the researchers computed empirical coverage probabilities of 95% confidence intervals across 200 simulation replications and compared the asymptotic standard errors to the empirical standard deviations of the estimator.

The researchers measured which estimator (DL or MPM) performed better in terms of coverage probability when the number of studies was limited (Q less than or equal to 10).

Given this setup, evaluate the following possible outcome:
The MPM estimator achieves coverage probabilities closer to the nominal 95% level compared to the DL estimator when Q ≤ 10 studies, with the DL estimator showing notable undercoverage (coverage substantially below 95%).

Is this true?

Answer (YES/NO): YES